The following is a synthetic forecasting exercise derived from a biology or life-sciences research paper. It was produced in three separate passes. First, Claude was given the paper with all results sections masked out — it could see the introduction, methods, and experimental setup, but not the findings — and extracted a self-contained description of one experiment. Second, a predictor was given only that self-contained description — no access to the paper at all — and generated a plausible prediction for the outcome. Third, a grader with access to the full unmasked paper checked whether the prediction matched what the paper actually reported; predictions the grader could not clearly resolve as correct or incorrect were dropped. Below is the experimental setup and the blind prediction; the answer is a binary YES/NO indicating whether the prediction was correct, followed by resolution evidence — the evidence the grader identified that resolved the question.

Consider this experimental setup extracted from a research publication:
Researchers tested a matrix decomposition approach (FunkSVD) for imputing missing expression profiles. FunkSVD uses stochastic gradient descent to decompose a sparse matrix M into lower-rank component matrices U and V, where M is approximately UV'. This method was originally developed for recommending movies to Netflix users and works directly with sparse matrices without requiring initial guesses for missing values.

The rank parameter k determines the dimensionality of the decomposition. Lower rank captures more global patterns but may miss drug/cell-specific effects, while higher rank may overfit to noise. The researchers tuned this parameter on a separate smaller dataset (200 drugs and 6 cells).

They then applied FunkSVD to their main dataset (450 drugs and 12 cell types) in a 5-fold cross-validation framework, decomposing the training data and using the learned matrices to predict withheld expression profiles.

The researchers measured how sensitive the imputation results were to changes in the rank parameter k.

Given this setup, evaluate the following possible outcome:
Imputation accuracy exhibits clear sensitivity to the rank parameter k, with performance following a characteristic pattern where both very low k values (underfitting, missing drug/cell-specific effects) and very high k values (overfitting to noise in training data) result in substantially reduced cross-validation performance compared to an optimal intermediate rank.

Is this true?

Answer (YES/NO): NO